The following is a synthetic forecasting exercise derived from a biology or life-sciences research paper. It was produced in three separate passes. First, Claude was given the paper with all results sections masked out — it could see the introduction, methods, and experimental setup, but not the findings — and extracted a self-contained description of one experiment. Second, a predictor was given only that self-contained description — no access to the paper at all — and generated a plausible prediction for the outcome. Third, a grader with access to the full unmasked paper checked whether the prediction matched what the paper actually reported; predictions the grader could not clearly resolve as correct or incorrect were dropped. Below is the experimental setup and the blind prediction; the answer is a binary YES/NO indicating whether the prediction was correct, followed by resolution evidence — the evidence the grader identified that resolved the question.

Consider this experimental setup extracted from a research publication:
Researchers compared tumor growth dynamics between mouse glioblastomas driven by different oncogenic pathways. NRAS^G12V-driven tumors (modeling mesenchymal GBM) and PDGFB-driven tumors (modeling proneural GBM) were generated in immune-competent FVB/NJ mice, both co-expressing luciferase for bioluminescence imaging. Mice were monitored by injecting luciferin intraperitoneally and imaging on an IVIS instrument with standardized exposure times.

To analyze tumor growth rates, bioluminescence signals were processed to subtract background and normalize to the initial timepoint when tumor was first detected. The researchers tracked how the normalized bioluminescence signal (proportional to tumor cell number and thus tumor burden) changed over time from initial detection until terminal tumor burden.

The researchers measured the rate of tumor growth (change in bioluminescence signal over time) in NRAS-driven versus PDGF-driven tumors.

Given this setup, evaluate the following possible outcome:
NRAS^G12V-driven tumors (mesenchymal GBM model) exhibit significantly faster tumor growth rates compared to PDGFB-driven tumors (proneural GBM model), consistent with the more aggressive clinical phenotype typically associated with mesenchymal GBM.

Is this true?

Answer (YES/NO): NO